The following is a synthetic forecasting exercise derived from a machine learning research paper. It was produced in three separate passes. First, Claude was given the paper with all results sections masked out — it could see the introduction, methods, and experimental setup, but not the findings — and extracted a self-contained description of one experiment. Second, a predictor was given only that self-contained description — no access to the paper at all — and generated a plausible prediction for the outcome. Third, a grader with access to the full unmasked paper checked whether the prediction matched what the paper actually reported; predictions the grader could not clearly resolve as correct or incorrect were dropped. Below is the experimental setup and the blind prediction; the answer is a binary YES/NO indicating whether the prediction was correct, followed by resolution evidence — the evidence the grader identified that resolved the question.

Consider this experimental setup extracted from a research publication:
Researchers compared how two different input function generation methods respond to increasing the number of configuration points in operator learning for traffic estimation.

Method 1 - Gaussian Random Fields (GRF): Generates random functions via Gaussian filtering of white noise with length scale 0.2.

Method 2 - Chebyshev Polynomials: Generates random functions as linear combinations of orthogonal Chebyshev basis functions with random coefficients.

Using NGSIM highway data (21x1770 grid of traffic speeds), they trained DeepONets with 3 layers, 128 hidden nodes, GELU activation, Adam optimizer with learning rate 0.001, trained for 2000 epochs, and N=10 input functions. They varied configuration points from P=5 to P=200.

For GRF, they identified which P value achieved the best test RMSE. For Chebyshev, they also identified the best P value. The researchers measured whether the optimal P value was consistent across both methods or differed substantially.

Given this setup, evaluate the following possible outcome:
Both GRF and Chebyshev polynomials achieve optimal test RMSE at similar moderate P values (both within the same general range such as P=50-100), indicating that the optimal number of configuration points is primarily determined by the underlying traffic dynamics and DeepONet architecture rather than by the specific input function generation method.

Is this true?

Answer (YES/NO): NO